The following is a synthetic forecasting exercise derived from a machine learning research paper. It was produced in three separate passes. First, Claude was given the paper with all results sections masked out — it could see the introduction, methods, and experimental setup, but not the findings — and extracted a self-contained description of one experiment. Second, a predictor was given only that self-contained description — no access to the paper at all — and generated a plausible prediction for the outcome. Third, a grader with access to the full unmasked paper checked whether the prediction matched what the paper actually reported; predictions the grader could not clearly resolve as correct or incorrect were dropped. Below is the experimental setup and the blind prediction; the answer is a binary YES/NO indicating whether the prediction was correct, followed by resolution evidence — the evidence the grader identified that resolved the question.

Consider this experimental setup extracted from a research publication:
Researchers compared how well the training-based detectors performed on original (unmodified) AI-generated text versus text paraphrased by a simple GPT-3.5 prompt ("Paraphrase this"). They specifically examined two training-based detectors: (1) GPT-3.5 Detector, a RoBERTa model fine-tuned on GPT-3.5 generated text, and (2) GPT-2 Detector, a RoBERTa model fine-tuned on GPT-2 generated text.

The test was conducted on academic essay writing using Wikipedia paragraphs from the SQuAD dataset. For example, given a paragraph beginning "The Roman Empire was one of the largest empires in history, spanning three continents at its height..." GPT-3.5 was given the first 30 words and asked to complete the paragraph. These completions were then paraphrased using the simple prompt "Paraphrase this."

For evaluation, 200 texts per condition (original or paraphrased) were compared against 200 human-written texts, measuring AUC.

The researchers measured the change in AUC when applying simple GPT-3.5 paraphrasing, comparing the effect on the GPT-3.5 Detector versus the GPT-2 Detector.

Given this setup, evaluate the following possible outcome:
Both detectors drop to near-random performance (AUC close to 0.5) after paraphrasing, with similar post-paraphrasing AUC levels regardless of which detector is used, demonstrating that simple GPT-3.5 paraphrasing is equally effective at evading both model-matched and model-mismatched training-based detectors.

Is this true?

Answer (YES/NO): NO